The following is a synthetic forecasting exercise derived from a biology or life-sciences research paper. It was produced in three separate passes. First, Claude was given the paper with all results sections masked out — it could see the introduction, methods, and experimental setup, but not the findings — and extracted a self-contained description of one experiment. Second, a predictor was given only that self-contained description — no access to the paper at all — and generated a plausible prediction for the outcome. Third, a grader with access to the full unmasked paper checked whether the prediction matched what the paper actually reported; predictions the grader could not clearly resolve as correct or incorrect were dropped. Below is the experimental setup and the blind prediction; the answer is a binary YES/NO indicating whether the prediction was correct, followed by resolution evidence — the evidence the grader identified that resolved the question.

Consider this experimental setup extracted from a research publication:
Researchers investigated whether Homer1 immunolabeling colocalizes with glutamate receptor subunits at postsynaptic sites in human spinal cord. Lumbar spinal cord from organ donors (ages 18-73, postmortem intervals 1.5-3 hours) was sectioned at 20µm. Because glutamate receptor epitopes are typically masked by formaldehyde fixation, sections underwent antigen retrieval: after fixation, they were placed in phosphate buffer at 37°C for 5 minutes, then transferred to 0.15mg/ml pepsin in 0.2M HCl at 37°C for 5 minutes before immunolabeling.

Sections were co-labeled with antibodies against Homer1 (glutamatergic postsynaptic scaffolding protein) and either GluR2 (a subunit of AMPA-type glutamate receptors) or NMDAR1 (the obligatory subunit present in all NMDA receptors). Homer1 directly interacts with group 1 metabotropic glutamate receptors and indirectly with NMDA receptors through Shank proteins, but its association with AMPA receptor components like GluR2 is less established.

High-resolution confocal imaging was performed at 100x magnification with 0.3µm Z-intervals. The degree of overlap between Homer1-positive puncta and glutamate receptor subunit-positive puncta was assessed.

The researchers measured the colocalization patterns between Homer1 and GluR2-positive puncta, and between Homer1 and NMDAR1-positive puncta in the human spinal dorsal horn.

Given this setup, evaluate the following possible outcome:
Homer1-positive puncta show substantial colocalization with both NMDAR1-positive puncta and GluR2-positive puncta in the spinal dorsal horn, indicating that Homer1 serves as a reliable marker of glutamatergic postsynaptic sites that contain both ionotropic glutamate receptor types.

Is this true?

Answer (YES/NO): YES